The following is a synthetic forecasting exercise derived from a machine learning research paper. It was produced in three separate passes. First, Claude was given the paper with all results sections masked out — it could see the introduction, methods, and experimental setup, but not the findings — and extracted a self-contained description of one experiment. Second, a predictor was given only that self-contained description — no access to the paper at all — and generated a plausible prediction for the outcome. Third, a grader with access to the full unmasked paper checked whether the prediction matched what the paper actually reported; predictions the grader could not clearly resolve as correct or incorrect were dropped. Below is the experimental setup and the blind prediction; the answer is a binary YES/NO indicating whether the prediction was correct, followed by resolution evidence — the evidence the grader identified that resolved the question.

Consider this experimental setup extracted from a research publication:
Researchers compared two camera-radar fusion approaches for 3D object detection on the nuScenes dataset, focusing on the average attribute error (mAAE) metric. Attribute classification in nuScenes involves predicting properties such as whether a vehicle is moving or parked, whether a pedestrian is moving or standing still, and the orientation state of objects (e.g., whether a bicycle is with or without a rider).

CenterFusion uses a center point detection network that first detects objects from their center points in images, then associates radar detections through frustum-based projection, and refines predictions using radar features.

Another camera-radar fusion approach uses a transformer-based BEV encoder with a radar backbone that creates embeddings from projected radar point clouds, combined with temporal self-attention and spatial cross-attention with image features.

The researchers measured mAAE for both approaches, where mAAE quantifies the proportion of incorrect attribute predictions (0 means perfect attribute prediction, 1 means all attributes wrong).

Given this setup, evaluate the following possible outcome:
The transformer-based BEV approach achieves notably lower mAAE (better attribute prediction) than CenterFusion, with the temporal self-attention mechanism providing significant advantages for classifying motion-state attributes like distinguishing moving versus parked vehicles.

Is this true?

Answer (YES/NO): NO